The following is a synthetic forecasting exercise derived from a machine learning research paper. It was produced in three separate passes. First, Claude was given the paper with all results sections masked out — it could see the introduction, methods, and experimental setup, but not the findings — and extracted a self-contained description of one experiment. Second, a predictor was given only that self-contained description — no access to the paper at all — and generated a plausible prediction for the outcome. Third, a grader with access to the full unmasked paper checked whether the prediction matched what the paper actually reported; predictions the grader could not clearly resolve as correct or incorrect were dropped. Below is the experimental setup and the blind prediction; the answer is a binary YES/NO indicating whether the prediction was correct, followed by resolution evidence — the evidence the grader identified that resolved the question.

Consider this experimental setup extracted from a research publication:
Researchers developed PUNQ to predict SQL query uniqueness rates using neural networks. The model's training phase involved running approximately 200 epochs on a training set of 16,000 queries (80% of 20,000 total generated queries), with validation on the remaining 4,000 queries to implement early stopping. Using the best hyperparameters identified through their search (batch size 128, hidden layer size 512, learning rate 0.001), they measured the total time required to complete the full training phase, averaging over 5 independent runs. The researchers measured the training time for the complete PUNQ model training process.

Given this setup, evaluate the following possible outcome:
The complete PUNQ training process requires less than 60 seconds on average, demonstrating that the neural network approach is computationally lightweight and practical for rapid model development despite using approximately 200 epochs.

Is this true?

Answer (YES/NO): NO